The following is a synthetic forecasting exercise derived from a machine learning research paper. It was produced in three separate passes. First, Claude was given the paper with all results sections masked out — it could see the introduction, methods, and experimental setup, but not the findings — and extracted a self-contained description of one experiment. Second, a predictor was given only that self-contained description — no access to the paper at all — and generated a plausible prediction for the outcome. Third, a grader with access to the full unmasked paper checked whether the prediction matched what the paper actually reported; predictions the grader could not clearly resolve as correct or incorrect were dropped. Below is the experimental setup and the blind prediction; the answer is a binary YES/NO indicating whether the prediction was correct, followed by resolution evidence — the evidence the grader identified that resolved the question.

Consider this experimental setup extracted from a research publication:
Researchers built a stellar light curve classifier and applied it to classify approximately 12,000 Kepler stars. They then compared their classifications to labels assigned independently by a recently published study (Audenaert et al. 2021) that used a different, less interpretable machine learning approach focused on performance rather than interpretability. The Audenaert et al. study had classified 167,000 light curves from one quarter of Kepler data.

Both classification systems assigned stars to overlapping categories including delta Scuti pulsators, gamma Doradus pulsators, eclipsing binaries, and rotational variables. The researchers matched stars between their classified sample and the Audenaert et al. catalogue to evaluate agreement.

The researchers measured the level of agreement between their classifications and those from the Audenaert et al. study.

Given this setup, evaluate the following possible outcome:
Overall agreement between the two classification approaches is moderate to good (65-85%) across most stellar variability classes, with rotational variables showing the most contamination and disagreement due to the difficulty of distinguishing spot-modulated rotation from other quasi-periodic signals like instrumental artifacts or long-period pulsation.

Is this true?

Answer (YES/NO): NO